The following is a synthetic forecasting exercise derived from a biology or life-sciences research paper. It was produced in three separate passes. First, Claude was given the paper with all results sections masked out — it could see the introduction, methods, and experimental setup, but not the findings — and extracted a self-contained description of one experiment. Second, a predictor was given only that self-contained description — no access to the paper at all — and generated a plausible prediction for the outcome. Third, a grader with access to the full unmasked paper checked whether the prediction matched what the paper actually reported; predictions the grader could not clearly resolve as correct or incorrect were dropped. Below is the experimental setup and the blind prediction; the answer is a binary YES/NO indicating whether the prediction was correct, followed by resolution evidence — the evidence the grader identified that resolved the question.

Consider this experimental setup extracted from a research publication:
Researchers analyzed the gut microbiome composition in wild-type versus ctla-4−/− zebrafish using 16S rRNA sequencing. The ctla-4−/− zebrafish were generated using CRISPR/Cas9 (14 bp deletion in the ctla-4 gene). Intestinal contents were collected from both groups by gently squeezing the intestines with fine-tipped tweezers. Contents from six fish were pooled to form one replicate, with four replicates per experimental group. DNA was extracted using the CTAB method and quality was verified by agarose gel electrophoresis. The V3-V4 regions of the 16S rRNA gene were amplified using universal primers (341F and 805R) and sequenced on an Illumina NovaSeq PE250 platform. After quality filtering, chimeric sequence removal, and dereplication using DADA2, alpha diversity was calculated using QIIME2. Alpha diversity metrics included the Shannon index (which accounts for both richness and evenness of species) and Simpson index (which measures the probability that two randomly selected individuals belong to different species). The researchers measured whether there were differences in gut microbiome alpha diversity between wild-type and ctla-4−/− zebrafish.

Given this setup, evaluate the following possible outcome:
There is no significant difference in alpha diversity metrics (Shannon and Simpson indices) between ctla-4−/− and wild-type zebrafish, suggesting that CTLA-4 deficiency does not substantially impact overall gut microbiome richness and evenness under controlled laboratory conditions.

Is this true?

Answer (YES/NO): NO